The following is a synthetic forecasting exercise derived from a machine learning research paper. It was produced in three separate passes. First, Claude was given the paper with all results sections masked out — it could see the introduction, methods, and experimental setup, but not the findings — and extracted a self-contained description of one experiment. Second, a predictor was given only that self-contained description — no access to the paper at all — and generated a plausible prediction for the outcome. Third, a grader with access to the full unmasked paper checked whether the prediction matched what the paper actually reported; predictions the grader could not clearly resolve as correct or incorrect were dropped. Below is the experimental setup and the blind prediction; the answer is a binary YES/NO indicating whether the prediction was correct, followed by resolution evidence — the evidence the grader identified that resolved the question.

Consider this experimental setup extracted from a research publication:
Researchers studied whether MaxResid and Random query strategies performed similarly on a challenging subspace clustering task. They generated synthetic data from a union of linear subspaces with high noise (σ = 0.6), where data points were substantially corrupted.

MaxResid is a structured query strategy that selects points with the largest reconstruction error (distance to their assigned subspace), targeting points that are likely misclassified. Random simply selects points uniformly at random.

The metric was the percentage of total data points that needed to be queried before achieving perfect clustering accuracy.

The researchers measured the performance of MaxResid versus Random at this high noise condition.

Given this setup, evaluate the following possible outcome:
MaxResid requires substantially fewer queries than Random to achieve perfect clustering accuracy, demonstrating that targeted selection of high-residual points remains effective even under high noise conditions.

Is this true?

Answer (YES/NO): NO